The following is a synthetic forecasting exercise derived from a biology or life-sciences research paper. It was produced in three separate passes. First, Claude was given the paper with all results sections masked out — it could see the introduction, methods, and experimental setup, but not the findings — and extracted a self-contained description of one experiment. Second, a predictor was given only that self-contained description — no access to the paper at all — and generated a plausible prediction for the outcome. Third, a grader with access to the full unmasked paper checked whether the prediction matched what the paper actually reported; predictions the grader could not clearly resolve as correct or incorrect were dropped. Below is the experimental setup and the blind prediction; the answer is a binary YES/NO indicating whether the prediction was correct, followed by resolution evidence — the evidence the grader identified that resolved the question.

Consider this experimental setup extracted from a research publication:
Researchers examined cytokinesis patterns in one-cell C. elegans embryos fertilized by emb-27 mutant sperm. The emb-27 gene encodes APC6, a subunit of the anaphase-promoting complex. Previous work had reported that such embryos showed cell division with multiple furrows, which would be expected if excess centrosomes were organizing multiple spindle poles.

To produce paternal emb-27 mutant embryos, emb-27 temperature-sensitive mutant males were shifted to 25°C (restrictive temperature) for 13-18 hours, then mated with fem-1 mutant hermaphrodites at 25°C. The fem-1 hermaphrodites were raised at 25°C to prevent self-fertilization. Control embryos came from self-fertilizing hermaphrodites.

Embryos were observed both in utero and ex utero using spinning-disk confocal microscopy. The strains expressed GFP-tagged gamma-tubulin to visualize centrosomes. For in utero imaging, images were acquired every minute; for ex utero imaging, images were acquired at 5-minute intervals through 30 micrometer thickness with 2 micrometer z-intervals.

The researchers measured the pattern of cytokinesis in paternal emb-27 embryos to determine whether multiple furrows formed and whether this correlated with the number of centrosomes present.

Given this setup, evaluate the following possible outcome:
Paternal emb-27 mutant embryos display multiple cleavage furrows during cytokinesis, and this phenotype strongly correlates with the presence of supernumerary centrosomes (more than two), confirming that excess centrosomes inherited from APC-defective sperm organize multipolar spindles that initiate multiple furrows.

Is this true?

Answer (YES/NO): NO